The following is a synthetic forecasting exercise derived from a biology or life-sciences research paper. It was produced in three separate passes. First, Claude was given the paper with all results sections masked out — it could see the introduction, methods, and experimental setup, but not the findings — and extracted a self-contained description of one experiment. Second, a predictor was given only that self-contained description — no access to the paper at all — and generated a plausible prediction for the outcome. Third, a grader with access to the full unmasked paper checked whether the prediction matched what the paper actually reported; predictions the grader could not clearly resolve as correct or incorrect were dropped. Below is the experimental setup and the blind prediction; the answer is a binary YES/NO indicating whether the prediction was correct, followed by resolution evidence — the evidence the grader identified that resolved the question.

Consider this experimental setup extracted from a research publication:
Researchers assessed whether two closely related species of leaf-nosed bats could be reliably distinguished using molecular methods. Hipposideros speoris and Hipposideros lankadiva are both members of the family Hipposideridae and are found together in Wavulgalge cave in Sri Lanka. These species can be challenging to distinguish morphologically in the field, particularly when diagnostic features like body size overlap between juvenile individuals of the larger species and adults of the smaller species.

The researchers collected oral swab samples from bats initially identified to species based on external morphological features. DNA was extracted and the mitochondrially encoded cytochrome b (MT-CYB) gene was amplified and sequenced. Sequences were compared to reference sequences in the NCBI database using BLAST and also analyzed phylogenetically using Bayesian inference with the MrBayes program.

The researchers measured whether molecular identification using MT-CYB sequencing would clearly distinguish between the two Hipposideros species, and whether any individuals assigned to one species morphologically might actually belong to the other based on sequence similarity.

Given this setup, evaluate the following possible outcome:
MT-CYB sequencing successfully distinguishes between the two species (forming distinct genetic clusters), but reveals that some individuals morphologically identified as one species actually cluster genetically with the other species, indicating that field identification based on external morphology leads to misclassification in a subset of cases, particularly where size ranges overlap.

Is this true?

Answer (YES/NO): NO